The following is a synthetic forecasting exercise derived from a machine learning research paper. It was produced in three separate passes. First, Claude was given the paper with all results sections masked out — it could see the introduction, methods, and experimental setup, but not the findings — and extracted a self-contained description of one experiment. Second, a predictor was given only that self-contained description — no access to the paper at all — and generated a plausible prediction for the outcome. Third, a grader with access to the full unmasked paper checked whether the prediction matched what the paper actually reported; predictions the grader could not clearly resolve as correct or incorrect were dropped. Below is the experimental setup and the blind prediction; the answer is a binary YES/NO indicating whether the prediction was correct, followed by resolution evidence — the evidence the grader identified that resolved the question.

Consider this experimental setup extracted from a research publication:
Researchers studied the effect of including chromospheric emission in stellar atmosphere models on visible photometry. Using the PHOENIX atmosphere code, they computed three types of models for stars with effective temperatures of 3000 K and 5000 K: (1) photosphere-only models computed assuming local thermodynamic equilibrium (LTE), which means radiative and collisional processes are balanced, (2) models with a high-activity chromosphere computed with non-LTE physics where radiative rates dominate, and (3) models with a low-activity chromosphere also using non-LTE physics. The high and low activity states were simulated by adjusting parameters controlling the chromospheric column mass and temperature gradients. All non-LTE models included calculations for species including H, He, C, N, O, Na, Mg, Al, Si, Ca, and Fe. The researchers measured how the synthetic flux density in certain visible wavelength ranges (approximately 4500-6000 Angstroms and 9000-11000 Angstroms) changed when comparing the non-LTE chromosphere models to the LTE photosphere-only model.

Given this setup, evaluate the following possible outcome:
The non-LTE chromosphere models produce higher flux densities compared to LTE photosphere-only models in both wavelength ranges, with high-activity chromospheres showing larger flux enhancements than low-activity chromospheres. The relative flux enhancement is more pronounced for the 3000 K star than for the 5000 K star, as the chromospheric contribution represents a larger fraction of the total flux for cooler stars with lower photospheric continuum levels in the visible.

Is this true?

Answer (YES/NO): NO